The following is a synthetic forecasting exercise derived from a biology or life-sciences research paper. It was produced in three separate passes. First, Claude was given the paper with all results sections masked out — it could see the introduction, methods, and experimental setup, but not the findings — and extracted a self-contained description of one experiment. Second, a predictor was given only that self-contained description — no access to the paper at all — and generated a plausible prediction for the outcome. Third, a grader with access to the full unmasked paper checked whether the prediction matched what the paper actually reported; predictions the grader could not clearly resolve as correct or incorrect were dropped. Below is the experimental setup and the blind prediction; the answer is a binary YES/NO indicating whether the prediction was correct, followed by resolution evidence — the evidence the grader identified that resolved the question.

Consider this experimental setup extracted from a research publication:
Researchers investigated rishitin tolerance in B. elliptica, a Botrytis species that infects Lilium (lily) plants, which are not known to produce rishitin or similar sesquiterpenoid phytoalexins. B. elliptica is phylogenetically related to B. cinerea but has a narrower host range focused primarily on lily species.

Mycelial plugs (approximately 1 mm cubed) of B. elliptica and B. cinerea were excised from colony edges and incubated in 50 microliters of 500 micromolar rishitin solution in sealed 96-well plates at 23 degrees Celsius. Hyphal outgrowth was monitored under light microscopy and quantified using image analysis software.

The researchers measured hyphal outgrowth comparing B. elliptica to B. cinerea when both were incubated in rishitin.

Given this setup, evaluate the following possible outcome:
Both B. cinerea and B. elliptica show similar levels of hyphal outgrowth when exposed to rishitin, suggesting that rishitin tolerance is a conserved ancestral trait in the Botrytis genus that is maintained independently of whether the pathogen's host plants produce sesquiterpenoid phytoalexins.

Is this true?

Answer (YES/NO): NO